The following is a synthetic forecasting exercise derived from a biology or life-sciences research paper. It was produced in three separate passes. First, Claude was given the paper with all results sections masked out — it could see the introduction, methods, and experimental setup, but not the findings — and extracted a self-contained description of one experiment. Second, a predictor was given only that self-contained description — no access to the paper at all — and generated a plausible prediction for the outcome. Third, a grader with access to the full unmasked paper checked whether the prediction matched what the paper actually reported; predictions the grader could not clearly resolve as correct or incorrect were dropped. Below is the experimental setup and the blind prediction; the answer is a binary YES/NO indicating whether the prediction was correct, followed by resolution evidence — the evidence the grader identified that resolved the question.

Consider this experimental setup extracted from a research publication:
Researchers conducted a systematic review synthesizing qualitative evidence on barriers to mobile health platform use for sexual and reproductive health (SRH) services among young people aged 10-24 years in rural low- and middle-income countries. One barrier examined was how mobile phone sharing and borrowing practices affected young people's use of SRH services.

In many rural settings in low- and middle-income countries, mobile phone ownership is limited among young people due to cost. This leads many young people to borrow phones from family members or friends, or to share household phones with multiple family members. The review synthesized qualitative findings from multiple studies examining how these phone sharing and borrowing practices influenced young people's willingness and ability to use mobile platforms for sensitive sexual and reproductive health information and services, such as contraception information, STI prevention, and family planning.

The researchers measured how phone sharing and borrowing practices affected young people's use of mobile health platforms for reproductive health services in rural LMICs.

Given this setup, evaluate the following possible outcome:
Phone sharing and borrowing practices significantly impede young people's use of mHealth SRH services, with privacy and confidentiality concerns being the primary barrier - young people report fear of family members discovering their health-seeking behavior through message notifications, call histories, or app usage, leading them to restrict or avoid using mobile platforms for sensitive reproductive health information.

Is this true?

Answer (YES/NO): NO